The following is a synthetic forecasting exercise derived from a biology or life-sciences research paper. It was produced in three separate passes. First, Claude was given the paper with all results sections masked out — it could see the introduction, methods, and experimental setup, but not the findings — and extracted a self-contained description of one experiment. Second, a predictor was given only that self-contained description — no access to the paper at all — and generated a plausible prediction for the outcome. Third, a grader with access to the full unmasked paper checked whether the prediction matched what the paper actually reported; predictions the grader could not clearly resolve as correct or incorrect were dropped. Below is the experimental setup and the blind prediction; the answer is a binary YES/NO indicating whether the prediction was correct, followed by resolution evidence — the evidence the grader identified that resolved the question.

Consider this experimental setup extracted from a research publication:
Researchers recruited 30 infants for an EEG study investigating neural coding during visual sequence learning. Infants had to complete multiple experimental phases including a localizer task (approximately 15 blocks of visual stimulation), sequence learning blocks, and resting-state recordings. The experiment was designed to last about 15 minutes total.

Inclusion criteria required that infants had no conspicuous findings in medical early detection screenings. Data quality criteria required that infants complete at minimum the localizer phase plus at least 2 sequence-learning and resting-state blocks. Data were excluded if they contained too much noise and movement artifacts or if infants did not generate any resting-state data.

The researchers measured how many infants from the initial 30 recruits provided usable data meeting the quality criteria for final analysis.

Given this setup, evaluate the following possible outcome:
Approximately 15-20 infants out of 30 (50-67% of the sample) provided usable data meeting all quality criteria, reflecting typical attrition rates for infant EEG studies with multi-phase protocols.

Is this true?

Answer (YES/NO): YES